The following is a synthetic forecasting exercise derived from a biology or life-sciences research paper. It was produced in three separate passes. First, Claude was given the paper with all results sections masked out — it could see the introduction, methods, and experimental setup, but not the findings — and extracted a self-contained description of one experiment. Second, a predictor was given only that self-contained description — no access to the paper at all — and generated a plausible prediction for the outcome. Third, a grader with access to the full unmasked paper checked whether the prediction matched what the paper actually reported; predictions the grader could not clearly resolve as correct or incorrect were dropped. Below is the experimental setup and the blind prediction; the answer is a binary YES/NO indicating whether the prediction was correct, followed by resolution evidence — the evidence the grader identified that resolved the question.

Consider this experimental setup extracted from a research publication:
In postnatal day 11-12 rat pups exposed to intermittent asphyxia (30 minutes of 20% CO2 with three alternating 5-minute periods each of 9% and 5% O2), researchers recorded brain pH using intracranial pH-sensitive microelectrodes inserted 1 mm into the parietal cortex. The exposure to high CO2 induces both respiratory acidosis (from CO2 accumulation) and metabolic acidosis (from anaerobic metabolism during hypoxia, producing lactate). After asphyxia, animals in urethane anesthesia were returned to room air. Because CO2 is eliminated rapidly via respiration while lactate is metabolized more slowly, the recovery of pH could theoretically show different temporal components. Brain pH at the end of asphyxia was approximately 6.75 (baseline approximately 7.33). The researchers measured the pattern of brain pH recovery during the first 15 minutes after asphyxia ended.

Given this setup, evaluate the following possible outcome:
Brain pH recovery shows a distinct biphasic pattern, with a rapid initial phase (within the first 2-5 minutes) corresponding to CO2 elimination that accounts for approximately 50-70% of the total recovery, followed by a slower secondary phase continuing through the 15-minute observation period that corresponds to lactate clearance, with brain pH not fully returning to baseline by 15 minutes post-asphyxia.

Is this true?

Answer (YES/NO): NO